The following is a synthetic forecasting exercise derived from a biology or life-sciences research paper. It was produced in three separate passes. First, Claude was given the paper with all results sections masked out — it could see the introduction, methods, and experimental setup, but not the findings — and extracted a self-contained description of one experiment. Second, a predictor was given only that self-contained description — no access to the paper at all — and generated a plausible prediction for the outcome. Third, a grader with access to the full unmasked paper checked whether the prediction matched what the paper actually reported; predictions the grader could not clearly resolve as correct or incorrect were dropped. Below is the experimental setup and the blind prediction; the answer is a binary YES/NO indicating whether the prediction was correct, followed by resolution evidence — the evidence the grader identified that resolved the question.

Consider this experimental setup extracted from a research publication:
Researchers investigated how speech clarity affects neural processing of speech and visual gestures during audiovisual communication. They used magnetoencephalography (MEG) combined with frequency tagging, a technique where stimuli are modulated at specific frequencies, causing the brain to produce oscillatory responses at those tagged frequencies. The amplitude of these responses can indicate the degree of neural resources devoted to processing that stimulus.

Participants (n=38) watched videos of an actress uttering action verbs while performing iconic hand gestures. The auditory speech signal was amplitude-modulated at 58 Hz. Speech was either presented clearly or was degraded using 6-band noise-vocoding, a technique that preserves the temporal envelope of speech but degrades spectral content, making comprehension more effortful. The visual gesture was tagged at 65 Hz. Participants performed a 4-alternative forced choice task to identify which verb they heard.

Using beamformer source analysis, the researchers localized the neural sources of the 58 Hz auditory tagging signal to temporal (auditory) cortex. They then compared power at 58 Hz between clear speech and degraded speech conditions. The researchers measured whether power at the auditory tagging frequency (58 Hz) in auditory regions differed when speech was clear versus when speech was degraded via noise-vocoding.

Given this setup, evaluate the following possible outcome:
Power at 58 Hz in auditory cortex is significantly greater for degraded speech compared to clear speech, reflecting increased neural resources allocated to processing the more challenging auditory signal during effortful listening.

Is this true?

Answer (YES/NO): YES